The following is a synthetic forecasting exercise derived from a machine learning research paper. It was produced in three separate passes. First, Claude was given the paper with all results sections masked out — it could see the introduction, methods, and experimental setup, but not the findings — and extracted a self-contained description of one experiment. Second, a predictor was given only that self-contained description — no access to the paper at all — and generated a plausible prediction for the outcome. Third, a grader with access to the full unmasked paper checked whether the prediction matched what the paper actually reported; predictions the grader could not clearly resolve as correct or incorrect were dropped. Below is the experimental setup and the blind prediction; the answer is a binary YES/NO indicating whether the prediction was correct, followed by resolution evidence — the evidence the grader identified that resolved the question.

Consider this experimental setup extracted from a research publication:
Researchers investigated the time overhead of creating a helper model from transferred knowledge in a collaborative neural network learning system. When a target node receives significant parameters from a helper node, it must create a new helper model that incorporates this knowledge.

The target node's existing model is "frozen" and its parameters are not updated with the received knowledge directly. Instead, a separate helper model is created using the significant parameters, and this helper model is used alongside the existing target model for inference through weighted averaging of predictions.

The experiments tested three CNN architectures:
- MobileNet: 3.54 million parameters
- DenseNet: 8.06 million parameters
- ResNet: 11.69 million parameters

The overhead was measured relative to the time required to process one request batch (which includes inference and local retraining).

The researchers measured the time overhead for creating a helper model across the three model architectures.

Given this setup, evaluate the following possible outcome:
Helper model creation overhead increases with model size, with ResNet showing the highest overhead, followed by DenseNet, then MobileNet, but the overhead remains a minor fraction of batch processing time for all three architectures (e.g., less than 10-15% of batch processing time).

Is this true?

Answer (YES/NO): YES